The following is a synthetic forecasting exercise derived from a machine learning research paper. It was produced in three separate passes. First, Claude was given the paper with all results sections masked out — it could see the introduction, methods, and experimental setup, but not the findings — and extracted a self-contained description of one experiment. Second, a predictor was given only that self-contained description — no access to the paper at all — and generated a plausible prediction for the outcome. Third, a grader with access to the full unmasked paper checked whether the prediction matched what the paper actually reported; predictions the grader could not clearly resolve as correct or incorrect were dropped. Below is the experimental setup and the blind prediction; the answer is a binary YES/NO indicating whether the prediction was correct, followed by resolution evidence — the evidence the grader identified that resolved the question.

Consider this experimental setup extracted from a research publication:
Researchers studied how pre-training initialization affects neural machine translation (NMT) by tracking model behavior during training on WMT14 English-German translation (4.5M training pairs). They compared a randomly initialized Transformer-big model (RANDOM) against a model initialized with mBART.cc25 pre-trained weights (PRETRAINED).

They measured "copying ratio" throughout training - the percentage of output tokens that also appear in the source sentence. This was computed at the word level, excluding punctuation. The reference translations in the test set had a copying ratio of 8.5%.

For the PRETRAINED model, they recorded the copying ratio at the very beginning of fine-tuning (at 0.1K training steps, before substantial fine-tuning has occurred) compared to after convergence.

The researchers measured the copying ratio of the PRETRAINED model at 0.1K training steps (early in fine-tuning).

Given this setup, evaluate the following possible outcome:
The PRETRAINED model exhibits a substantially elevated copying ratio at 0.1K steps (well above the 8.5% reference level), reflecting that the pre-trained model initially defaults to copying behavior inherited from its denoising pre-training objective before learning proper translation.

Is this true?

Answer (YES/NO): YES